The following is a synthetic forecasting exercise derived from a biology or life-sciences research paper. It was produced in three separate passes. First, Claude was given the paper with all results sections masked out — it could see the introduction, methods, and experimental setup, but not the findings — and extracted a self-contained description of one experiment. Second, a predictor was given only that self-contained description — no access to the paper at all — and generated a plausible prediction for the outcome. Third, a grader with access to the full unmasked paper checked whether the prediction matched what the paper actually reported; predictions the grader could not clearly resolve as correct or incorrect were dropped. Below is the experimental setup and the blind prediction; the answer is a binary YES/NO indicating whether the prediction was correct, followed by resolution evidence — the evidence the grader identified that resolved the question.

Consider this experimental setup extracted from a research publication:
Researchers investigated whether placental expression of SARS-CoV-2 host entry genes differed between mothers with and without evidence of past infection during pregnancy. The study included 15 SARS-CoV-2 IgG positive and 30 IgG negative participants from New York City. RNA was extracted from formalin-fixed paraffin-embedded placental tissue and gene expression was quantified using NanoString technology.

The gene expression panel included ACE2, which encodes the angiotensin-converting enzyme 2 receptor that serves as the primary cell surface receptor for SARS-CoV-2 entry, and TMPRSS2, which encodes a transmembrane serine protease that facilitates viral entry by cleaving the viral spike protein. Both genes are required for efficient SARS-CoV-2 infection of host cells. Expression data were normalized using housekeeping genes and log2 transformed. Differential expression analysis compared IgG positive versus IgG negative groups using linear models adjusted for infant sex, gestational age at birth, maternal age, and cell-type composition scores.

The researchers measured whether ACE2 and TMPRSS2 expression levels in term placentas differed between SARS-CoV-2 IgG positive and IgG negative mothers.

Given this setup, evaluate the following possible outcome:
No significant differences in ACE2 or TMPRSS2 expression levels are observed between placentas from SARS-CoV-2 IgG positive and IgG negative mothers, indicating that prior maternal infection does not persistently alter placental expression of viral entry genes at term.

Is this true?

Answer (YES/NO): NO